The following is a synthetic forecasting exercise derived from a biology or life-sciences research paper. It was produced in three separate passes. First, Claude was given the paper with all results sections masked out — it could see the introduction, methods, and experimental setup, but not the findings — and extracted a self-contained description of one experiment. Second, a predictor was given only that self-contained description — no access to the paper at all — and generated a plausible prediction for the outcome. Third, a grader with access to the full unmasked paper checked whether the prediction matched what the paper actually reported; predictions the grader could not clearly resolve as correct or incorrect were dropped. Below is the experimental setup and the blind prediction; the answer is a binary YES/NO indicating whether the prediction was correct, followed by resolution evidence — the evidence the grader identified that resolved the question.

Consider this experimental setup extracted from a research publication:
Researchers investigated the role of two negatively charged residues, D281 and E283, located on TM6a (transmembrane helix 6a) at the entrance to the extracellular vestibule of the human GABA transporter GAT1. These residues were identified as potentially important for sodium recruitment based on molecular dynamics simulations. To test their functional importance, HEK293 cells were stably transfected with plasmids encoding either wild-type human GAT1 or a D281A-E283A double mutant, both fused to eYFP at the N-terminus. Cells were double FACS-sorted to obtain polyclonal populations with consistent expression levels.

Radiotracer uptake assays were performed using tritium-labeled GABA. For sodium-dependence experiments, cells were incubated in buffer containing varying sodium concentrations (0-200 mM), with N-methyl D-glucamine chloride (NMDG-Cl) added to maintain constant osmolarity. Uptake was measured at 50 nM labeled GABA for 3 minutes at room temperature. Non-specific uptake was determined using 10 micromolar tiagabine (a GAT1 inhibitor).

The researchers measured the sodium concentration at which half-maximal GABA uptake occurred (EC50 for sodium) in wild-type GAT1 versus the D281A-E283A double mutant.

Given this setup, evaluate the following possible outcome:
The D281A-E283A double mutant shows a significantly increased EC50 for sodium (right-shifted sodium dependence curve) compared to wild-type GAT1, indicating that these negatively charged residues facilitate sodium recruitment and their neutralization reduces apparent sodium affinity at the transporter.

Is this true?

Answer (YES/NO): YES